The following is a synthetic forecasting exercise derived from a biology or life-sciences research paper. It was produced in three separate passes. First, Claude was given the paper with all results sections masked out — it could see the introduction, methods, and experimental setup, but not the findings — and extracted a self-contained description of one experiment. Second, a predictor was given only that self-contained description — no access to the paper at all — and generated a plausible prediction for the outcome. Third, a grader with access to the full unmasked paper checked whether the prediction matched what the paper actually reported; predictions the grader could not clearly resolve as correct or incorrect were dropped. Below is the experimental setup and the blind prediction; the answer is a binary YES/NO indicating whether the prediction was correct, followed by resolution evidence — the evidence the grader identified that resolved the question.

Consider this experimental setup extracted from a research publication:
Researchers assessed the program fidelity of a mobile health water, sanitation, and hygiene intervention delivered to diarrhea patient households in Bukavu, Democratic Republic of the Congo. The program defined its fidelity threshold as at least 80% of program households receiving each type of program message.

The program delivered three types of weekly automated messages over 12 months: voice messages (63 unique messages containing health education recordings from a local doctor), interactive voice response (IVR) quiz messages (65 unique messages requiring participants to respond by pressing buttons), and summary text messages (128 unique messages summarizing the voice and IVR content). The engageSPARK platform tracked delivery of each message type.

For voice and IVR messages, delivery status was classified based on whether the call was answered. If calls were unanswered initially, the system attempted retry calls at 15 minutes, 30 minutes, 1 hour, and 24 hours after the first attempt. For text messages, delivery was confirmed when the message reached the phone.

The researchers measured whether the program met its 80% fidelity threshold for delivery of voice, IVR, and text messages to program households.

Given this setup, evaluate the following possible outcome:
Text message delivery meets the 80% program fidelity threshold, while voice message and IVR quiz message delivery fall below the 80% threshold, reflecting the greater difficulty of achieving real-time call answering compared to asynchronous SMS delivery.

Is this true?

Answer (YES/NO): NO